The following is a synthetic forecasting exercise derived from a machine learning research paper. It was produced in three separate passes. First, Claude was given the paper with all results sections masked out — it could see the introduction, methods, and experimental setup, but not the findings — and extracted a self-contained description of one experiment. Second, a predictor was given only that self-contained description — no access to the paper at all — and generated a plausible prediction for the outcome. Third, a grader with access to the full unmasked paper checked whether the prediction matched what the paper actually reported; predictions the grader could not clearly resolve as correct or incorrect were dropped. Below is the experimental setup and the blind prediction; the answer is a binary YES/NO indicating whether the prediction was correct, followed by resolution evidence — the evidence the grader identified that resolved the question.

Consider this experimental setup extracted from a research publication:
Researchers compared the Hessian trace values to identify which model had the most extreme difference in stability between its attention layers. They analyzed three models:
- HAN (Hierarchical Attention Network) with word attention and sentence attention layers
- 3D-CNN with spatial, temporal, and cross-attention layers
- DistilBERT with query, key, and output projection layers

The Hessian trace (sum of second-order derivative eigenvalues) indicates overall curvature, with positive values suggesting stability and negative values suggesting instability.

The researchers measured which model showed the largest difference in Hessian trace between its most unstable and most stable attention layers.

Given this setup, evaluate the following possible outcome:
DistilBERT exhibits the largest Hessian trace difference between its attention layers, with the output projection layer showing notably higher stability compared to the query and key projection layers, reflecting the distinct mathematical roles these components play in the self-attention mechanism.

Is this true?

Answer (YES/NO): NO